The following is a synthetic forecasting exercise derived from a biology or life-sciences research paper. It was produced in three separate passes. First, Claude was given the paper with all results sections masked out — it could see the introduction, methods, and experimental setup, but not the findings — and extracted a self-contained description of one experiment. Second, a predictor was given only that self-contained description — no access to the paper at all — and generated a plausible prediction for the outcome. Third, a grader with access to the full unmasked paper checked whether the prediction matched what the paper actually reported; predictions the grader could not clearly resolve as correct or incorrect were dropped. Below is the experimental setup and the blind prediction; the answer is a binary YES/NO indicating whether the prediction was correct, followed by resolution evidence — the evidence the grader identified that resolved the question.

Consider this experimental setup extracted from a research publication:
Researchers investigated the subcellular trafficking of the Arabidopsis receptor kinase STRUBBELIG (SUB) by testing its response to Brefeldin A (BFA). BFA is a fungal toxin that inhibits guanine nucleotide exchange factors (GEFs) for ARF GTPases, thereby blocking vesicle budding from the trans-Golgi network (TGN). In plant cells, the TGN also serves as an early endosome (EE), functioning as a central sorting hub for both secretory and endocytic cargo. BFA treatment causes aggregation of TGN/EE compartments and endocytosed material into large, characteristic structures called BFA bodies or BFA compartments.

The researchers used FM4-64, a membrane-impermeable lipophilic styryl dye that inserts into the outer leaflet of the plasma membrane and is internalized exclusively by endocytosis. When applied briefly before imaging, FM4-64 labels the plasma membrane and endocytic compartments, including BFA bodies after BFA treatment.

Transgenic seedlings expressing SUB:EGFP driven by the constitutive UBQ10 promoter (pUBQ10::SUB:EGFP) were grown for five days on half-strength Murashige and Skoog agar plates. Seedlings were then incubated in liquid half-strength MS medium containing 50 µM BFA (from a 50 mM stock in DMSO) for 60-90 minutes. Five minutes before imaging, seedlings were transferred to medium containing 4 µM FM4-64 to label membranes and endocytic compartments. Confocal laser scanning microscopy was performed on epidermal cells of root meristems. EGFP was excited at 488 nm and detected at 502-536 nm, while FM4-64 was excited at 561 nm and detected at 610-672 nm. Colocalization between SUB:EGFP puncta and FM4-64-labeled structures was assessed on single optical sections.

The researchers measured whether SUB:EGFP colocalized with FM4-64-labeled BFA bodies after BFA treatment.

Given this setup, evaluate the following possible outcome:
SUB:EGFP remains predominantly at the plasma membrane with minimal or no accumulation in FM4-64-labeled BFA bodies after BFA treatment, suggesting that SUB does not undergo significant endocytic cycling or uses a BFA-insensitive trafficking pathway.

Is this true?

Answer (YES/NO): NO